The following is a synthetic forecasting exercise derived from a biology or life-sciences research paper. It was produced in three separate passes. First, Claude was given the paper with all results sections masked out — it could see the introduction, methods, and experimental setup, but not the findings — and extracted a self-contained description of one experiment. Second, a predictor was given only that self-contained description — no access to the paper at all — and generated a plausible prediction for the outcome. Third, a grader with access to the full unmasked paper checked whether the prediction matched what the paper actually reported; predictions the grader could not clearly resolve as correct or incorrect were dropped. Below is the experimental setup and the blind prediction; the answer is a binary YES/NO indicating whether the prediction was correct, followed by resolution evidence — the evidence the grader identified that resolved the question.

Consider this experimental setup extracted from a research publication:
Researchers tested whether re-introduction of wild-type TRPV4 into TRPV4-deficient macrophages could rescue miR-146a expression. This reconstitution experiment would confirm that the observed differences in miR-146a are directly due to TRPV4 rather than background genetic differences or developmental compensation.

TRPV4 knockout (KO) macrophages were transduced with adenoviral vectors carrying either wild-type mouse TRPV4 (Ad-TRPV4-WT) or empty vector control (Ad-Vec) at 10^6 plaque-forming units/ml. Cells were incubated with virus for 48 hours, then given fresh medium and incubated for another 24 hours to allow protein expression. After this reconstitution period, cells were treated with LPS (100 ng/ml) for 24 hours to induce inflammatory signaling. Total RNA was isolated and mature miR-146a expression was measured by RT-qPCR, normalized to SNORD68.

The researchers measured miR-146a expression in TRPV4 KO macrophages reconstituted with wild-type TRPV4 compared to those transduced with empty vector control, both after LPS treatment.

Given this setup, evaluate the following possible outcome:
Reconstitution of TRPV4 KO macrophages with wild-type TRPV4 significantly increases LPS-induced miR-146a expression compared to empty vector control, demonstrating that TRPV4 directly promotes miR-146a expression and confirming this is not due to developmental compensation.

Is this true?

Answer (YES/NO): NO